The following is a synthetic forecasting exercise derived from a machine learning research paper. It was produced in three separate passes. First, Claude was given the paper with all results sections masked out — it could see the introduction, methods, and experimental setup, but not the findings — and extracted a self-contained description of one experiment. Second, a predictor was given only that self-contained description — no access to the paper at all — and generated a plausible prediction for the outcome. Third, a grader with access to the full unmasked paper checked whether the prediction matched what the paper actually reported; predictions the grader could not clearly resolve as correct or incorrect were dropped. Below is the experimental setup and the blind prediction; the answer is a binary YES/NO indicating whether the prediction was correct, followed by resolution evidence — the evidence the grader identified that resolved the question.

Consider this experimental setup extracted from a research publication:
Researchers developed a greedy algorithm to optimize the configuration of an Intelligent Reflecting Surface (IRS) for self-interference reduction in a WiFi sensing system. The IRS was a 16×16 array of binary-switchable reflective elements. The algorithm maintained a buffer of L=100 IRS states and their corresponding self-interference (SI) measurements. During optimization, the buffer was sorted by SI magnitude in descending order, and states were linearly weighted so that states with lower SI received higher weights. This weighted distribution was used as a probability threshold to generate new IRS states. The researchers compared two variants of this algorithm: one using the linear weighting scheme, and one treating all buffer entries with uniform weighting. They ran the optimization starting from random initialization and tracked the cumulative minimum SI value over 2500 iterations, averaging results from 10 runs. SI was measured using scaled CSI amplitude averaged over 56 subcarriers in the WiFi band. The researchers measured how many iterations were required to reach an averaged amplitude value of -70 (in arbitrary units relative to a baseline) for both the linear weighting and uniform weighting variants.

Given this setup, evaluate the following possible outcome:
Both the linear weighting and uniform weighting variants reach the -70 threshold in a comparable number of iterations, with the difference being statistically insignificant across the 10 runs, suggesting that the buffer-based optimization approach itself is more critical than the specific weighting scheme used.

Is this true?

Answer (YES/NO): NO